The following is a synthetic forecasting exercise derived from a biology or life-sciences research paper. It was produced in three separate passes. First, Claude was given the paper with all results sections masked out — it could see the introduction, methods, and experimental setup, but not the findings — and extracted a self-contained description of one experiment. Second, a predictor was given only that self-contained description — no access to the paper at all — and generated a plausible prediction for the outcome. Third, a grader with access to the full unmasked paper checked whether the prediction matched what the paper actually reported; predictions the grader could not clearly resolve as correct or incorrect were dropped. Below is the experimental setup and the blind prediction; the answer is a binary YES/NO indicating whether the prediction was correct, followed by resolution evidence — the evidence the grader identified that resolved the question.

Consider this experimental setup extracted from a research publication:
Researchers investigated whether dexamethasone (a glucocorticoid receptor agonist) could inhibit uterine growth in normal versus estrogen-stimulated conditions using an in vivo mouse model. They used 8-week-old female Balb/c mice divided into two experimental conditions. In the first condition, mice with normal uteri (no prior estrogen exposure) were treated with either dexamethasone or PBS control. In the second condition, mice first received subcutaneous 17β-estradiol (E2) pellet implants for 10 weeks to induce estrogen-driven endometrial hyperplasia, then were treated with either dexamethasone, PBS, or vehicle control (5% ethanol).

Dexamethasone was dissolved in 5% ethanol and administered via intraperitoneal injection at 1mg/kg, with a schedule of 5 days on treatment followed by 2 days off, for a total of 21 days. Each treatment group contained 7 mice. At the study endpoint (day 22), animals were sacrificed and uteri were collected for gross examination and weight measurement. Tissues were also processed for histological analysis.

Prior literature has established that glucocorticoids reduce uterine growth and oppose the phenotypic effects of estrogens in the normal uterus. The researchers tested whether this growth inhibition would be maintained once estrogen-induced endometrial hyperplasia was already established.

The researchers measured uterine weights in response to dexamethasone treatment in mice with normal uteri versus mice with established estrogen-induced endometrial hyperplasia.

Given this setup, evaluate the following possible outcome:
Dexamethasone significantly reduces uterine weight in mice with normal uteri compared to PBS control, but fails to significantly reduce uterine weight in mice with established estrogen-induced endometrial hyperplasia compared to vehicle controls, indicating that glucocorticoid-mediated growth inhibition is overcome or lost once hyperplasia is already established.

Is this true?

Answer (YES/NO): YES